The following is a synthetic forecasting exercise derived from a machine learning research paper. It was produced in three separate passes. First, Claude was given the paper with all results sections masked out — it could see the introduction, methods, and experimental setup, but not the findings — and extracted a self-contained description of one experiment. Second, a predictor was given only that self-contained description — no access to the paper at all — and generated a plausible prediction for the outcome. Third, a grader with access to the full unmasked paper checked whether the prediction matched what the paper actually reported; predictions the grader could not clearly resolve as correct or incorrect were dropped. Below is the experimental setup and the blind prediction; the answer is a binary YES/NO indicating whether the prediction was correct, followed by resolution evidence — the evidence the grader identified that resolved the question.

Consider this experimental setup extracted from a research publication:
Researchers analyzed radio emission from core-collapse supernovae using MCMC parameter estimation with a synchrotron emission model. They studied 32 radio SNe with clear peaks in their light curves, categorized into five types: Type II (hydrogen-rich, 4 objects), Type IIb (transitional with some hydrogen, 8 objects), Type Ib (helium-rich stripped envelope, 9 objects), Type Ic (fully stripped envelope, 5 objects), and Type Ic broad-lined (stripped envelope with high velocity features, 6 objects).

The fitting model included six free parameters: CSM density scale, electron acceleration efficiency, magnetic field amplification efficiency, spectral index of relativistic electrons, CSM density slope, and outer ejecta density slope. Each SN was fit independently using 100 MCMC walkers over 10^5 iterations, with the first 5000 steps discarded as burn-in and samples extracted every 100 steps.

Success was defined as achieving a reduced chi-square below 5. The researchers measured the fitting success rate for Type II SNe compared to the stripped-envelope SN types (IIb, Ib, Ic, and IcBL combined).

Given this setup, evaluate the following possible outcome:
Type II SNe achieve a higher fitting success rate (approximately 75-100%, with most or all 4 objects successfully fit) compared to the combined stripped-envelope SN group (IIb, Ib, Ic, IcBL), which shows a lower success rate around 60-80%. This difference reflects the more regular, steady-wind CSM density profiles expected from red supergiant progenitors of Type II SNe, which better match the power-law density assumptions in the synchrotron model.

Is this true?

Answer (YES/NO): NO